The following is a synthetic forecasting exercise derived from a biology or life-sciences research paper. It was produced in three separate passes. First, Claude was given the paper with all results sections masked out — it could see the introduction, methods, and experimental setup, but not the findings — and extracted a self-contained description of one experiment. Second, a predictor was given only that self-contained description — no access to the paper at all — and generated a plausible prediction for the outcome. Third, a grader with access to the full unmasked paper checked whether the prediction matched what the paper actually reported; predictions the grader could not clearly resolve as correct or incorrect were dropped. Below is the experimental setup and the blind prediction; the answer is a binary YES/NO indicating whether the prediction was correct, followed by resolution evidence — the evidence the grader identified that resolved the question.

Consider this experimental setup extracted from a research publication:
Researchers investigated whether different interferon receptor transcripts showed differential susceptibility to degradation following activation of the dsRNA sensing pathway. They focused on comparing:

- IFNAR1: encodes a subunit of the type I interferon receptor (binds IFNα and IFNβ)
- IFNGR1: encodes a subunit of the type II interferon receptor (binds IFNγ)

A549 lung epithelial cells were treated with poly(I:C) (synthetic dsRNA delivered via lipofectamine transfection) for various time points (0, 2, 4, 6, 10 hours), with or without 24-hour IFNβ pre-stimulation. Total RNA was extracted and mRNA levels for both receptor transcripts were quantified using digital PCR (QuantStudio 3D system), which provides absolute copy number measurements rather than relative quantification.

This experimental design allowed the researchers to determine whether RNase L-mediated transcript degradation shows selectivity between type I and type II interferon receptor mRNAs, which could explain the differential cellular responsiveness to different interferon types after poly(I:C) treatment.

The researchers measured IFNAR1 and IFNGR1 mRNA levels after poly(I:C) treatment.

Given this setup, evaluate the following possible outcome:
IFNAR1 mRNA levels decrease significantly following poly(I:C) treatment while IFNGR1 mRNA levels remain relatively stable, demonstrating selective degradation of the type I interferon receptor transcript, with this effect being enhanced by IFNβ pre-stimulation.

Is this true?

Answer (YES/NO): NO